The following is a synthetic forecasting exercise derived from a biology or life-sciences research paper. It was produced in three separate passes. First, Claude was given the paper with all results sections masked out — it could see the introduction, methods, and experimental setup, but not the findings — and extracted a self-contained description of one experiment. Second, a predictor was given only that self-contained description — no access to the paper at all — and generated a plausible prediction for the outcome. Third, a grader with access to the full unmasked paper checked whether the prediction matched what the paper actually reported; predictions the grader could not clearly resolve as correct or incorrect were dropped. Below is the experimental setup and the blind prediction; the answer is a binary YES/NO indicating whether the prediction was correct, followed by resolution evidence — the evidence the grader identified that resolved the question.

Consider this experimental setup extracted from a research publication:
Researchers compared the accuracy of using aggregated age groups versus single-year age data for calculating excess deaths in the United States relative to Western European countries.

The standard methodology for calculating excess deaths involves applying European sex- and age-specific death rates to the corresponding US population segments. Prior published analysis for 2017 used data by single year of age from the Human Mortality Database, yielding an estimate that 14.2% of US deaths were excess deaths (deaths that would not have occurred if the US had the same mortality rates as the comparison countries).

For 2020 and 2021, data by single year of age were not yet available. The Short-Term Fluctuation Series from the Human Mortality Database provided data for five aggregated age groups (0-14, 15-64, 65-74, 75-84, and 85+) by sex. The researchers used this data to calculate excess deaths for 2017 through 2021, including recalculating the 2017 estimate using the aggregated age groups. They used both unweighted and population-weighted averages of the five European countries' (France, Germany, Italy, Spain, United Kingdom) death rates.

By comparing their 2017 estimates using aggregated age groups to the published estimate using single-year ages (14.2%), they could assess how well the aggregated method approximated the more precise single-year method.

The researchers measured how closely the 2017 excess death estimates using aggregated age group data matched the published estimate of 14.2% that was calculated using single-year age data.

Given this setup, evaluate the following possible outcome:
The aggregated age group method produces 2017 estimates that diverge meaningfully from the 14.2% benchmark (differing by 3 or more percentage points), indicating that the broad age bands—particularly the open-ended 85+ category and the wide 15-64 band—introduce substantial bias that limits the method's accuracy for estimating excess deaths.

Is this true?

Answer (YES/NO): NO